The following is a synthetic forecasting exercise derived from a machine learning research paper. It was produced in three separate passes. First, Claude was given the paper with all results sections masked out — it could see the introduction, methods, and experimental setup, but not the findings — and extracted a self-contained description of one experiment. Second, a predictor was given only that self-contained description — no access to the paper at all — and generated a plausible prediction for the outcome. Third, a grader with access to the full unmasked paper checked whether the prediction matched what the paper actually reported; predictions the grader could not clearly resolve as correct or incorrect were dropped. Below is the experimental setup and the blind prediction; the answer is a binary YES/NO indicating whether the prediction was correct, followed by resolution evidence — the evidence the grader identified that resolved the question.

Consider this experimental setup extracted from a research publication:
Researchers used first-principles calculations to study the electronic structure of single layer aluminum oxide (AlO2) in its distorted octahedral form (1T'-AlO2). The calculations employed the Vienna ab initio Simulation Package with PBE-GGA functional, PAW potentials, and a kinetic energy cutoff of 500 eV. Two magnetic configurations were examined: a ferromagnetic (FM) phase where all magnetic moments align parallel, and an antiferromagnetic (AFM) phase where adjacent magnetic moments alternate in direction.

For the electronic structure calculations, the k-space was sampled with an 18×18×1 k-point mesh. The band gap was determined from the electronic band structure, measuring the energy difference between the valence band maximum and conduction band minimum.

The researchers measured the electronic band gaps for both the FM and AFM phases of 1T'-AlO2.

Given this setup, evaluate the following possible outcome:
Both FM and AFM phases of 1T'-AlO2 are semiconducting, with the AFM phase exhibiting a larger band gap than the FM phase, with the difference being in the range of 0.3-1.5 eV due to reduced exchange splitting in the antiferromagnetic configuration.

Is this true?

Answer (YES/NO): YES